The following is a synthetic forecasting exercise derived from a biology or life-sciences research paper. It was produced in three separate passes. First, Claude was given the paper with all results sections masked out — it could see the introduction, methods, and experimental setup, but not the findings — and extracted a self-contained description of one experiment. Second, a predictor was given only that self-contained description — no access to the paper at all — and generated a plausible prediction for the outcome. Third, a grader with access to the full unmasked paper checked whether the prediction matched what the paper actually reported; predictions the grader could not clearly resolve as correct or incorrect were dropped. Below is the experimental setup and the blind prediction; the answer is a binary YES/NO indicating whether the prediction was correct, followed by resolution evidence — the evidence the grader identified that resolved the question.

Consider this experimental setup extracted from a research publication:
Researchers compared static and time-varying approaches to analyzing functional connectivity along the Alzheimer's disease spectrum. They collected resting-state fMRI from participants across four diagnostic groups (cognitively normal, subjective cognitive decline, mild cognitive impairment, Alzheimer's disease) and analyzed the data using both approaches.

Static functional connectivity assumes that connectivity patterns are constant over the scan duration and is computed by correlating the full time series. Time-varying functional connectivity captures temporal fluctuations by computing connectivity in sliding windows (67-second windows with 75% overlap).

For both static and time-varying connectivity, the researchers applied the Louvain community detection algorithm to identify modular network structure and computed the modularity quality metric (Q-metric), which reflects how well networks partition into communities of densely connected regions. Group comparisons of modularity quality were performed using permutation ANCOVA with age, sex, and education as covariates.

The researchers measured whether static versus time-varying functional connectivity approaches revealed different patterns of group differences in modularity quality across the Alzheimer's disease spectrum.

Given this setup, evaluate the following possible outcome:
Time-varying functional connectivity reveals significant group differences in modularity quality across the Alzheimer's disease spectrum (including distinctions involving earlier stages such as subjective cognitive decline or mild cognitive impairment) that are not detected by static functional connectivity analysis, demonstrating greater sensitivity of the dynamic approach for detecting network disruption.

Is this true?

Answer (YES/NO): NO